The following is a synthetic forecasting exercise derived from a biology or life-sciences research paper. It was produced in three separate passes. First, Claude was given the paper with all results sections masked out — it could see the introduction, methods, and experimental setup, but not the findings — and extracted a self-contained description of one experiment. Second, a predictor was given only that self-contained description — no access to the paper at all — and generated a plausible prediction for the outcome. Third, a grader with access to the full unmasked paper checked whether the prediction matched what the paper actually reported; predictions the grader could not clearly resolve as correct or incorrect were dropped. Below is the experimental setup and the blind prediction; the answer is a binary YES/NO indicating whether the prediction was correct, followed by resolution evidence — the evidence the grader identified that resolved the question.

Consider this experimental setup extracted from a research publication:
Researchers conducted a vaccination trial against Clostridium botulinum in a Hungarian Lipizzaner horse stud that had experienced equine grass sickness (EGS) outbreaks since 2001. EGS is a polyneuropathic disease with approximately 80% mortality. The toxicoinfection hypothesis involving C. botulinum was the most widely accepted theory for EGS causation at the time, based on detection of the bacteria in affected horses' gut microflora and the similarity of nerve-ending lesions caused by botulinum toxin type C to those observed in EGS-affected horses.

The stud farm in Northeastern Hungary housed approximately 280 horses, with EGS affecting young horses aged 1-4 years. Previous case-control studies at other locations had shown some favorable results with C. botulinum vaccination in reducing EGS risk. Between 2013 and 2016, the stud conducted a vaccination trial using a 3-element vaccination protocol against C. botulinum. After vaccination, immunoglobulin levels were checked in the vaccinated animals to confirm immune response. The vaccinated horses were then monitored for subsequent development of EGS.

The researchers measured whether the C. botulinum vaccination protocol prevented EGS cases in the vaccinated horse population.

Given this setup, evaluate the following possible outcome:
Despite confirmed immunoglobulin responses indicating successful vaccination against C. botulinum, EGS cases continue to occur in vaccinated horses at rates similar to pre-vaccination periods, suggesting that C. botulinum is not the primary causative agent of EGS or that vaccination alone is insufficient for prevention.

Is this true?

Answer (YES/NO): YES